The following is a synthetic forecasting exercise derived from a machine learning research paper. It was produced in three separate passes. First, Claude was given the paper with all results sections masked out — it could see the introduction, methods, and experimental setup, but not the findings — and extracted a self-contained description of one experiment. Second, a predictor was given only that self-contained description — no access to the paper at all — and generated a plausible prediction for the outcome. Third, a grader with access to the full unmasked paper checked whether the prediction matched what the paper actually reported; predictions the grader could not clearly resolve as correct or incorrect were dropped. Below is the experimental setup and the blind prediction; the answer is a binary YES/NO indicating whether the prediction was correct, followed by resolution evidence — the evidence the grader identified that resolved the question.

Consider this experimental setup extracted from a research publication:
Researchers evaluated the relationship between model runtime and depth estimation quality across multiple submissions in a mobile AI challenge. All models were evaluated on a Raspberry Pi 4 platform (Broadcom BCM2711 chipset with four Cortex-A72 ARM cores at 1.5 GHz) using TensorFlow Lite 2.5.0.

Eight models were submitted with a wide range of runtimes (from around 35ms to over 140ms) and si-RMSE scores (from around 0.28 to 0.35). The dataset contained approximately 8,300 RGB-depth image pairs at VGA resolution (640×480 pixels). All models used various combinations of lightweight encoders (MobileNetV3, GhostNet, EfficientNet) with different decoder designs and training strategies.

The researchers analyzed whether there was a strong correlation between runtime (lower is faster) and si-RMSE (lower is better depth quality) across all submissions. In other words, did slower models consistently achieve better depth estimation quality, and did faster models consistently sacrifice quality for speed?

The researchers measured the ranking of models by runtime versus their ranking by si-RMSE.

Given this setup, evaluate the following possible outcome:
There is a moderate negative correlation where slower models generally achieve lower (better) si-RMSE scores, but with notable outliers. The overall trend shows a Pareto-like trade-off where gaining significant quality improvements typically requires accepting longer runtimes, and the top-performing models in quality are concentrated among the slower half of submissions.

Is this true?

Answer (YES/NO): NO